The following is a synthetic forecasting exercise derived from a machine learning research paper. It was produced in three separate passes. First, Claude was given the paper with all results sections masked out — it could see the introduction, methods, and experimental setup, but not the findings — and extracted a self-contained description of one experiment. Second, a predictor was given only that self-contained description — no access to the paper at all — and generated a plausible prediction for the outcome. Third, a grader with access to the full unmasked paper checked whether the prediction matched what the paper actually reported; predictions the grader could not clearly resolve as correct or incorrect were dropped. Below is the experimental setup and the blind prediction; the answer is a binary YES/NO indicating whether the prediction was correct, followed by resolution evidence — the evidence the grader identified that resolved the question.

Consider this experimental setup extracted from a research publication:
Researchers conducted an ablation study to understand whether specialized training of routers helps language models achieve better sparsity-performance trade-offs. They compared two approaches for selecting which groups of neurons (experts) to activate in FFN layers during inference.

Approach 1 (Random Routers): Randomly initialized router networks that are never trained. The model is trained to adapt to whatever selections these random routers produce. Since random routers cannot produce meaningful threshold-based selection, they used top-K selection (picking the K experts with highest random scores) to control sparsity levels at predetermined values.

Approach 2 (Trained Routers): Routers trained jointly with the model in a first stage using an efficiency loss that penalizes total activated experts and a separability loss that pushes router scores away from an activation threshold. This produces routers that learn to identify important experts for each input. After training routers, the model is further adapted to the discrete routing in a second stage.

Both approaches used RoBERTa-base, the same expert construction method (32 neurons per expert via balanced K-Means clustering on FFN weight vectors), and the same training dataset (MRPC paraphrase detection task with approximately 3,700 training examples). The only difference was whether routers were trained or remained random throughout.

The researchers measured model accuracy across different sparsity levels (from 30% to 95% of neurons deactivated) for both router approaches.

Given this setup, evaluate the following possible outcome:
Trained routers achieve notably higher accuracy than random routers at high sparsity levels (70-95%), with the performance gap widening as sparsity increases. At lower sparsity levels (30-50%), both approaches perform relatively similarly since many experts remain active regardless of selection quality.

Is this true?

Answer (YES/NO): NO